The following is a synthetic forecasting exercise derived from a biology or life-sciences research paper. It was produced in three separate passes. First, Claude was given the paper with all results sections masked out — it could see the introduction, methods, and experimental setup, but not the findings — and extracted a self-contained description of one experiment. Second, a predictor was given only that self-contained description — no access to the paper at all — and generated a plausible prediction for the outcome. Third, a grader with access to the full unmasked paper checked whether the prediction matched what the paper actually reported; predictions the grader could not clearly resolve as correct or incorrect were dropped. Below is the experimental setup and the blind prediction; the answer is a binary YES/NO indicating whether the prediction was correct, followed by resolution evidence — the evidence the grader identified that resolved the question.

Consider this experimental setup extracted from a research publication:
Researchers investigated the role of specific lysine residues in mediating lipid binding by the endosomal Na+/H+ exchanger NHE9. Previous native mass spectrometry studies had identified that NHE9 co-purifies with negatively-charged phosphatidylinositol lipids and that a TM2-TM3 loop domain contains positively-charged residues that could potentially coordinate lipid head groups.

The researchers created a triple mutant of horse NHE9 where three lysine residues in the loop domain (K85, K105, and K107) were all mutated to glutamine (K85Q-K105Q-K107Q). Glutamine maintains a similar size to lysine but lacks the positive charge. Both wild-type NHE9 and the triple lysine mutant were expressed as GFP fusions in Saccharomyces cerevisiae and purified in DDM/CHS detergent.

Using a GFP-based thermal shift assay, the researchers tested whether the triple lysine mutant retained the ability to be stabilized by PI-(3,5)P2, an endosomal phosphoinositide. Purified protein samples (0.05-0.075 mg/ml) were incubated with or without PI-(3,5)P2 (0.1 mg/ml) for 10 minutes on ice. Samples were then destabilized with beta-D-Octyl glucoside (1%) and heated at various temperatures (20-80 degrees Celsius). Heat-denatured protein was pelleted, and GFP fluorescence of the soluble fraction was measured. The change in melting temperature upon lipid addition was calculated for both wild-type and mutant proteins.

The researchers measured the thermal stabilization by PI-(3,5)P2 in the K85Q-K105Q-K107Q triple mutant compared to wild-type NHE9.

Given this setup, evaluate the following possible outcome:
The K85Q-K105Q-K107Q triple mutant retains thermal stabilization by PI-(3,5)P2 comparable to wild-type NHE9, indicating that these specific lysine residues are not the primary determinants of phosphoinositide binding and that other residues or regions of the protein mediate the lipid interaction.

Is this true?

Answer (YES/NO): NO